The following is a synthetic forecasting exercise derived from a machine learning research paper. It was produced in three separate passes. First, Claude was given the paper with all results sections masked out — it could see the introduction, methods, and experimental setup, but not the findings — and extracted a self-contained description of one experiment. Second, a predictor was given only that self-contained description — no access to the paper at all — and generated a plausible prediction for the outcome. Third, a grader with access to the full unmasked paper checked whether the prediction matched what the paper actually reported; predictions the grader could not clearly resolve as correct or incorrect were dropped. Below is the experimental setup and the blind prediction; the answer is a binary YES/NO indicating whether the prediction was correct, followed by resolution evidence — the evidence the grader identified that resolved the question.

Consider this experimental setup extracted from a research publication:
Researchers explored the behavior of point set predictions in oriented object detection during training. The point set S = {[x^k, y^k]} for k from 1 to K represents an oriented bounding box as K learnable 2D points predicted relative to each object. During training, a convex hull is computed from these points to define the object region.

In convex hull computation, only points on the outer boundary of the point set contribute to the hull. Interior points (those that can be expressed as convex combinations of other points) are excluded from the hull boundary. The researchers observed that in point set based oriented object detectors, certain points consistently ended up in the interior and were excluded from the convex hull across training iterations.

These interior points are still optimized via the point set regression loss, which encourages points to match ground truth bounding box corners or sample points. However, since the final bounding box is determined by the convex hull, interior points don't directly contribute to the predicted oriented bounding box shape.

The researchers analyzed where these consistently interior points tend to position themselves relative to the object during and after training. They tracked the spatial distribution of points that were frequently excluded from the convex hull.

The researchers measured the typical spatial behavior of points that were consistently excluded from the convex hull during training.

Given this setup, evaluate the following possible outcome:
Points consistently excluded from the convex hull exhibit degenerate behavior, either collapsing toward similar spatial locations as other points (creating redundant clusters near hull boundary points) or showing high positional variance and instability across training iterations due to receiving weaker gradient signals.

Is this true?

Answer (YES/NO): NO